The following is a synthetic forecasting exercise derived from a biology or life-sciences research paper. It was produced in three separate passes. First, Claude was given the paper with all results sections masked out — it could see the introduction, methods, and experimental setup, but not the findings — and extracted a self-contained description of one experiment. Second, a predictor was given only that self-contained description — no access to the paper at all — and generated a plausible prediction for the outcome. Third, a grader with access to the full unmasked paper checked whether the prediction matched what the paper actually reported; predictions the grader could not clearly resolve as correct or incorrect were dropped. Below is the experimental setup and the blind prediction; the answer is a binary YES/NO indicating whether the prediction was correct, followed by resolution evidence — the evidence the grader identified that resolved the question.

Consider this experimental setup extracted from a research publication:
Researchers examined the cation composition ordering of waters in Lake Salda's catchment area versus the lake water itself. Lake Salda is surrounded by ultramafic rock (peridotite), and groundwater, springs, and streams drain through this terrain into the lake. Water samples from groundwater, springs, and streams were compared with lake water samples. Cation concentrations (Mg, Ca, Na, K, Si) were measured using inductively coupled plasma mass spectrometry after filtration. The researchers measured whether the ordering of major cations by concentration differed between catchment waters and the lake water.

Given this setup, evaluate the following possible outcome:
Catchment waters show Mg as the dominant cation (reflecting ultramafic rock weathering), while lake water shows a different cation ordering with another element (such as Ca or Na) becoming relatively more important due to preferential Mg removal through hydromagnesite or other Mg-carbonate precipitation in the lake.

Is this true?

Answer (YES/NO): NO